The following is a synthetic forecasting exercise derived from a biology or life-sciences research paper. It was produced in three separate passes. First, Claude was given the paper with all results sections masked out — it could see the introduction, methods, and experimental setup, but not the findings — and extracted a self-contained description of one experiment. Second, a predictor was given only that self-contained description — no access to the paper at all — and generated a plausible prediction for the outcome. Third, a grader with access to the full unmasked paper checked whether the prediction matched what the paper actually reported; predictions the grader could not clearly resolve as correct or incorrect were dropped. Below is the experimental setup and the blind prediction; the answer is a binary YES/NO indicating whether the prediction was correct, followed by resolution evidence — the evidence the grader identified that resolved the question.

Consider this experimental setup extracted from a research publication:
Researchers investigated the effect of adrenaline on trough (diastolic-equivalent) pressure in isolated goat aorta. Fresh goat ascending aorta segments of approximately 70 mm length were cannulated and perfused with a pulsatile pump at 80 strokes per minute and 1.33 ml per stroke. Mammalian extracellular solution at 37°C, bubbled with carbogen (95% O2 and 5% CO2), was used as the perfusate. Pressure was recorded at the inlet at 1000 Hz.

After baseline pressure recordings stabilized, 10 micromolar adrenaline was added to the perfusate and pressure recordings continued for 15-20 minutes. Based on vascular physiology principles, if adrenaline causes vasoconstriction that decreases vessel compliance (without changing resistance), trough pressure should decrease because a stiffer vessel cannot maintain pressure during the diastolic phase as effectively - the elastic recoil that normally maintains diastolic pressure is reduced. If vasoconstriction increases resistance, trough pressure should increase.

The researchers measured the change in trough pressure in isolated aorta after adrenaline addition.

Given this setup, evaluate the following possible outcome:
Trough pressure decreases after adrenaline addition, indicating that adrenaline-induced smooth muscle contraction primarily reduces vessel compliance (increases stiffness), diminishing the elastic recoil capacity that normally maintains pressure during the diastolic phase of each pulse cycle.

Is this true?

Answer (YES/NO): YES